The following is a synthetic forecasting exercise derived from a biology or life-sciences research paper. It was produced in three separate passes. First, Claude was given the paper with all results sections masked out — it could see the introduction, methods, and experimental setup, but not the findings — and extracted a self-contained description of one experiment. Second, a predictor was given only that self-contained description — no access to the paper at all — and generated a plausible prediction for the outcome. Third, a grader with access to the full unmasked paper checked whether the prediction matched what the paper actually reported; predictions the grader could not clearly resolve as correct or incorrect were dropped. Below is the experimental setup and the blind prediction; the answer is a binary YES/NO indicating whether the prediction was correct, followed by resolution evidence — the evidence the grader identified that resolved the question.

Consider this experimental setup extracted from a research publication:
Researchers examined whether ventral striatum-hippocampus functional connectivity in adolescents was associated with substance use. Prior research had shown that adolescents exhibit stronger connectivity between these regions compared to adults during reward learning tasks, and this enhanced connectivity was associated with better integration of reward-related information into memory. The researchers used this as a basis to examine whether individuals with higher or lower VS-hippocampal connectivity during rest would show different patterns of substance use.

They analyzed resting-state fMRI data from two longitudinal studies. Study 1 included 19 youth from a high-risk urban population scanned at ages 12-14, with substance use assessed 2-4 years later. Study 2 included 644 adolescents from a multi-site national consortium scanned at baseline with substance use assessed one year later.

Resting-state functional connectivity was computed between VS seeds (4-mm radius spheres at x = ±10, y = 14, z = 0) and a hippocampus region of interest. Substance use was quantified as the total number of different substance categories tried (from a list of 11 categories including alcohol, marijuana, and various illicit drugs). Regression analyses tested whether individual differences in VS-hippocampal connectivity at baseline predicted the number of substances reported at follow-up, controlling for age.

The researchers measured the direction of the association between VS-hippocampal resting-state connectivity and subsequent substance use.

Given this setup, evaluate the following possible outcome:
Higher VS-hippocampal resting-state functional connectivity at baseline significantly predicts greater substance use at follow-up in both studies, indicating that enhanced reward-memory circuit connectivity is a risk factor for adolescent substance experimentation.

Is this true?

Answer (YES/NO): YES